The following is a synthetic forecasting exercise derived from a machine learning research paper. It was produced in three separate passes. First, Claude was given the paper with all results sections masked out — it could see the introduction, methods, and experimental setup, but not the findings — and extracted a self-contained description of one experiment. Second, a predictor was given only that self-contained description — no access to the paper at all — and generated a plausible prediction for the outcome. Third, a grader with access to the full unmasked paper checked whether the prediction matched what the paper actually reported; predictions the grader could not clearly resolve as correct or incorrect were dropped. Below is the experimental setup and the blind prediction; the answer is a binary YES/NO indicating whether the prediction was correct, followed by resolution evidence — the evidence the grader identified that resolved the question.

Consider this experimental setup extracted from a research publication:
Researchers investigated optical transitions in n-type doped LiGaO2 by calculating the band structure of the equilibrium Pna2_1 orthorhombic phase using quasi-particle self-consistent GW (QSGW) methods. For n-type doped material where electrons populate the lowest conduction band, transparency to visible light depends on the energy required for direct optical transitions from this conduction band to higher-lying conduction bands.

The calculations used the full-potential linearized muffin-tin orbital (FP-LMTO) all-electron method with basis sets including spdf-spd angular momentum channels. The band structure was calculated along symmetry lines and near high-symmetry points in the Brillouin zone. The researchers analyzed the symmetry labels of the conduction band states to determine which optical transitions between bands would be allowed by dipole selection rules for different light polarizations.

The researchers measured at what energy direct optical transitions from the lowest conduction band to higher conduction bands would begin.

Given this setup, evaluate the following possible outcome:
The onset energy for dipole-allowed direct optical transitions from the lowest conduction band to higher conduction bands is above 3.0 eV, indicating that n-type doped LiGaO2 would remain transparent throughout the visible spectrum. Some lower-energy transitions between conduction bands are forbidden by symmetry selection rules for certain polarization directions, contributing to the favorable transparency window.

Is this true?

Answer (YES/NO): YES